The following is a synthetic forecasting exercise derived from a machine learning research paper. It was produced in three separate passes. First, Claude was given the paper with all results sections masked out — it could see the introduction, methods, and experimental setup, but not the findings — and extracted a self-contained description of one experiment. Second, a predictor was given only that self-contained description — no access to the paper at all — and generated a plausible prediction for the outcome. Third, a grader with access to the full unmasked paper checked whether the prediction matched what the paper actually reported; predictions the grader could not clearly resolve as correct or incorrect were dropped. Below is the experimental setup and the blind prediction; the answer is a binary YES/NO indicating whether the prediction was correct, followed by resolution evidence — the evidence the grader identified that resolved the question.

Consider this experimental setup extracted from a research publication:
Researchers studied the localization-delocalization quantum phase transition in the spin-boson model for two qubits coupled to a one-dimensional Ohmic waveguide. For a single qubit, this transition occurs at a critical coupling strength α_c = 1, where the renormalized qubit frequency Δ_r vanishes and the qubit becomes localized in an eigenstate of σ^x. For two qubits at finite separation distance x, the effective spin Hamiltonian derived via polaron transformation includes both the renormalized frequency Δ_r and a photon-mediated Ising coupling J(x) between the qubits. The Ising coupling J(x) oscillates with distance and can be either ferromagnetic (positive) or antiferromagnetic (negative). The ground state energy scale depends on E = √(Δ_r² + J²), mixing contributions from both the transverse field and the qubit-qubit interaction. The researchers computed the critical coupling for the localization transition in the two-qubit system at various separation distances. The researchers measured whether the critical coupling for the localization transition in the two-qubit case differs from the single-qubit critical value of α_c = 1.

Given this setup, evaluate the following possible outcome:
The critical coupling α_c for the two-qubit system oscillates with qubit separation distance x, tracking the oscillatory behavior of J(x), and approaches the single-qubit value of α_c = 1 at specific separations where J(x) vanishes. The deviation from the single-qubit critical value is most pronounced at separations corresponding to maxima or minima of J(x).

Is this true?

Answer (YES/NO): YES